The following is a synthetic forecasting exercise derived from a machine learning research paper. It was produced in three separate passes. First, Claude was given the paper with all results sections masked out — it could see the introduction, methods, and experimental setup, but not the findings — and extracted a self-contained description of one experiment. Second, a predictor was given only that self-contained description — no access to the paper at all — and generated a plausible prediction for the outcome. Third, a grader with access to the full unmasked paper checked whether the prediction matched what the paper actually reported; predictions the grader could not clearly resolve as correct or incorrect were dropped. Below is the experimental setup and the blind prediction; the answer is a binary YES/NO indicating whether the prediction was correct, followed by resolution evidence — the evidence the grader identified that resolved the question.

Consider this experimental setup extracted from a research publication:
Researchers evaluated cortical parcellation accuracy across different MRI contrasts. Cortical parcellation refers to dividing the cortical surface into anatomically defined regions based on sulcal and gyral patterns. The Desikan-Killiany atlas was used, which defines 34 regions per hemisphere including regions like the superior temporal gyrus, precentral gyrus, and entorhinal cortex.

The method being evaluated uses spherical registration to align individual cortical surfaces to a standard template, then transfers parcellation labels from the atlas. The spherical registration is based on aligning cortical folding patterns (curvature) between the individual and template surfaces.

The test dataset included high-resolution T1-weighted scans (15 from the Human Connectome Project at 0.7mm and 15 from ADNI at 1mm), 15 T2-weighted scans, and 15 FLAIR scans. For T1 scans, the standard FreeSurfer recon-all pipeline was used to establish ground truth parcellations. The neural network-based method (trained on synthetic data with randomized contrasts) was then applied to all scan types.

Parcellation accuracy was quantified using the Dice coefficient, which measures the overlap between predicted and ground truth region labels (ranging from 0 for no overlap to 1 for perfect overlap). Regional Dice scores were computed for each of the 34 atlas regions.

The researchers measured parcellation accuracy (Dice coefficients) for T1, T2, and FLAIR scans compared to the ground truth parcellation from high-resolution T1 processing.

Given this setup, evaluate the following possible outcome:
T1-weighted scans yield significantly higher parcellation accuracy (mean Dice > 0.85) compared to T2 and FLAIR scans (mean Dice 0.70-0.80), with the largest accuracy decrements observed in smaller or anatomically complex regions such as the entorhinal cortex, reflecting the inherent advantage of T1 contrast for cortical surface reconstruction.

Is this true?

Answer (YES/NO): NO